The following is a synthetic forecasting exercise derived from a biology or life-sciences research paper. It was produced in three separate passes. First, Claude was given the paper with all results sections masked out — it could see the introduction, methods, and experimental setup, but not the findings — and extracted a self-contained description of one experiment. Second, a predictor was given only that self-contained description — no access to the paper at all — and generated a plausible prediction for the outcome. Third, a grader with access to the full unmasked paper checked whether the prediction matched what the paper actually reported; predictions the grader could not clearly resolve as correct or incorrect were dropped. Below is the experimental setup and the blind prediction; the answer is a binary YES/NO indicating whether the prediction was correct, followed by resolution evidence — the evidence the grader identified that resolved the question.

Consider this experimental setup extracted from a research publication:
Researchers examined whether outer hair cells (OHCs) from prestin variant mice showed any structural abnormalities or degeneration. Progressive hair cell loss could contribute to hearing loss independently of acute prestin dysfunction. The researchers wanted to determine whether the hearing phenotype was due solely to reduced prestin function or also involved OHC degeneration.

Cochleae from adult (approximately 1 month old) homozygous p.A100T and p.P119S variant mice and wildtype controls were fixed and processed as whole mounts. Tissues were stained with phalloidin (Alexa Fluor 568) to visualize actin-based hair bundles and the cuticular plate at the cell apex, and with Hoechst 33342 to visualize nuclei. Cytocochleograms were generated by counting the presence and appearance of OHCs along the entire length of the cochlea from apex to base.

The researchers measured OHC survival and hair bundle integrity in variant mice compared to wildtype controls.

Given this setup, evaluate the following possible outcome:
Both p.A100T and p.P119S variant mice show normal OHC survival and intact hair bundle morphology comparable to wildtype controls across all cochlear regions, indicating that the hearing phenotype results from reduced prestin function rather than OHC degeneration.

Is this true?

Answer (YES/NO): NO